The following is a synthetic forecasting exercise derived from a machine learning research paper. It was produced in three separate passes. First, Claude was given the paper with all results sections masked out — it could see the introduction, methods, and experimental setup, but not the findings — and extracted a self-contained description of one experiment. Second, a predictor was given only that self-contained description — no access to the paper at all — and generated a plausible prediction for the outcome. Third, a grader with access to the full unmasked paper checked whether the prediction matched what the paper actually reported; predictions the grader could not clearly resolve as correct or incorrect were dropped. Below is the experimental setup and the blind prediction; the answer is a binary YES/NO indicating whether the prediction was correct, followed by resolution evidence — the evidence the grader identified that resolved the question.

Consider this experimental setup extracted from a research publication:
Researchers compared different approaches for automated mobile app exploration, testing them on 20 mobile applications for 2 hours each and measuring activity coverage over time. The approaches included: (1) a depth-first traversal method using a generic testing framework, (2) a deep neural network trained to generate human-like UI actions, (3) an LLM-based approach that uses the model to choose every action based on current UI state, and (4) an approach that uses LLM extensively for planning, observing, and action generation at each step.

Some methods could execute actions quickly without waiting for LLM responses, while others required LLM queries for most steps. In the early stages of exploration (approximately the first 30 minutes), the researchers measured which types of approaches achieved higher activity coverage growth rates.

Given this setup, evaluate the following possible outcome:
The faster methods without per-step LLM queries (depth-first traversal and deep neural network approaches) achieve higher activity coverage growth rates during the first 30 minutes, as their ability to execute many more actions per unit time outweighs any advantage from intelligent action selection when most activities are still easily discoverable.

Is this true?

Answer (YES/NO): YES